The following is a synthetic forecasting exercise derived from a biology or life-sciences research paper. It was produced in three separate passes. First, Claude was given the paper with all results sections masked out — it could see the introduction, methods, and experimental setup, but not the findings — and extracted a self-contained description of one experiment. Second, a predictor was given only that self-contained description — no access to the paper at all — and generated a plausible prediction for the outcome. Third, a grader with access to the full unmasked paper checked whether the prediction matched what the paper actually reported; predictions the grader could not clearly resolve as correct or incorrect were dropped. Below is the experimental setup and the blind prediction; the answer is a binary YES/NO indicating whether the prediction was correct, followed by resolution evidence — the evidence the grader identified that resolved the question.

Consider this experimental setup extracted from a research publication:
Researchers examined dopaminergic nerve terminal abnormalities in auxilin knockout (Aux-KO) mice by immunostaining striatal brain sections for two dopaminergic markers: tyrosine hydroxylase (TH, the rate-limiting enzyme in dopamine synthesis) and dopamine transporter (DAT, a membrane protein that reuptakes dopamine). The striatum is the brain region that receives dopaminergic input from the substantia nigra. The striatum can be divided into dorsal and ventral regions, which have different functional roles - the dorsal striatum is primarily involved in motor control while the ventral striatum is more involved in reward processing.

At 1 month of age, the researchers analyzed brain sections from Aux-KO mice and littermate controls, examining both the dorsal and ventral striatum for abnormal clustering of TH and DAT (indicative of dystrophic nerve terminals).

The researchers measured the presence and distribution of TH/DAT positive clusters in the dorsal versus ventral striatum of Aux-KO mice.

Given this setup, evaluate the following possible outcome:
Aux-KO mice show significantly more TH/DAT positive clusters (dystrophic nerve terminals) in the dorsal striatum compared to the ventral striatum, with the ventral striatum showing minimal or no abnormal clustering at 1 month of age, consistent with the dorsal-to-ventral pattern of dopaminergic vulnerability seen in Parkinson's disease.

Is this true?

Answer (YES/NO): YES